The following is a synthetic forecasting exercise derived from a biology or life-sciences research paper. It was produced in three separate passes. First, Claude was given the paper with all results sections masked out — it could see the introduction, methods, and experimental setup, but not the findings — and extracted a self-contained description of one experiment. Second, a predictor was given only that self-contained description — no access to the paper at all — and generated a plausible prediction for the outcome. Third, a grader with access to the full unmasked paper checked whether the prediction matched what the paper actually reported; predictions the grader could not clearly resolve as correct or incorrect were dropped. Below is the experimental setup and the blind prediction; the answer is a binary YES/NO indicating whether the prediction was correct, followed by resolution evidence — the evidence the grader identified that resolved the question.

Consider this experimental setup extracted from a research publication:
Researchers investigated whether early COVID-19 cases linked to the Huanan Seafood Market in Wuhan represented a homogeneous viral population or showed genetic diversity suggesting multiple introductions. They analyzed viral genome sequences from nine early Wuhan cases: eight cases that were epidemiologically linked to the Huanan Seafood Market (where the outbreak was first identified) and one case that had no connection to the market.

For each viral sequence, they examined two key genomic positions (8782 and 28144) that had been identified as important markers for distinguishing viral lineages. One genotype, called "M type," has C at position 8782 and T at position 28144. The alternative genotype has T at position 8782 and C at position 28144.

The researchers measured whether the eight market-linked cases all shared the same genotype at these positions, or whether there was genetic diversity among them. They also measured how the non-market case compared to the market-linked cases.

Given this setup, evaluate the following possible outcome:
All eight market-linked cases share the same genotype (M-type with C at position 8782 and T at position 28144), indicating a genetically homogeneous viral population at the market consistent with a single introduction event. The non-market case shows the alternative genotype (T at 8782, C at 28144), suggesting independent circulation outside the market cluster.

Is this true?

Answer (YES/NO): YES